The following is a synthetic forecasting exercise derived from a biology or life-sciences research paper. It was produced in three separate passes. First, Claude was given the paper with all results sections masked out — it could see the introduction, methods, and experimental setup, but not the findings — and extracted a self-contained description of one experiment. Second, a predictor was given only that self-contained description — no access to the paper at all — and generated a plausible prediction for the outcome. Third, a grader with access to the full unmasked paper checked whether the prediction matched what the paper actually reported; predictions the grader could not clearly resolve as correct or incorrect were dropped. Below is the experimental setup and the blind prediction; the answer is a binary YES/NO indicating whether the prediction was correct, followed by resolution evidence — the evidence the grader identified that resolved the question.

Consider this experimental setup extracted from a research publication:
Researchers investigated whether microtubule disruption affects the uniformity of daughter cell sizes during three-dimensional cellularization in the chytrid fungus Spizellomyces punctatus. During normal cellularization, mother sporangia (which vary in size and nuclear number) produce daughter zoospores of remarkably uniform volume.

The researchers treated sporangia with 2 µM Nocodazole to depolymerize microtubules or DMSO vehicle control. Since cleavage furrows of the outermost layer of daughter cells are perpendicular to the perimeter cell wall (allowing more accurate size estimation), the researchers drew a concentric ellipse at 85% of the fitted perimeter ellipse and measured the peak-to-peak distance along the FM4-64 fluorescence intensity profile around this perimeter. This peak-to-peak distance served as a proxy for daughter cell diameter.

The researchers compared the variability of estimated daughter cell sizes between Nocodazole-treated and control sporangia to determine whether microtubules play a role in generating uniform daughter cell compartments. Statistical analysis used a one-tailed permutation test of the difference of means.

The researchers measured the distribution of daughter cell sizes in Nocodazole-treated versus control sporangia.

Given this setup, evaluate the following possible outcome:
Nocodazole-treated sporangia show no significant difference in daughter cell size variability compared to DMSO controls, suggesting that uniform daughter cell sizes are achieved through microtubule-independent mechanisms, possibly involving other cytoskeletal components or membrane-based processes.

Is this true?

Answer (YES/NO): NO